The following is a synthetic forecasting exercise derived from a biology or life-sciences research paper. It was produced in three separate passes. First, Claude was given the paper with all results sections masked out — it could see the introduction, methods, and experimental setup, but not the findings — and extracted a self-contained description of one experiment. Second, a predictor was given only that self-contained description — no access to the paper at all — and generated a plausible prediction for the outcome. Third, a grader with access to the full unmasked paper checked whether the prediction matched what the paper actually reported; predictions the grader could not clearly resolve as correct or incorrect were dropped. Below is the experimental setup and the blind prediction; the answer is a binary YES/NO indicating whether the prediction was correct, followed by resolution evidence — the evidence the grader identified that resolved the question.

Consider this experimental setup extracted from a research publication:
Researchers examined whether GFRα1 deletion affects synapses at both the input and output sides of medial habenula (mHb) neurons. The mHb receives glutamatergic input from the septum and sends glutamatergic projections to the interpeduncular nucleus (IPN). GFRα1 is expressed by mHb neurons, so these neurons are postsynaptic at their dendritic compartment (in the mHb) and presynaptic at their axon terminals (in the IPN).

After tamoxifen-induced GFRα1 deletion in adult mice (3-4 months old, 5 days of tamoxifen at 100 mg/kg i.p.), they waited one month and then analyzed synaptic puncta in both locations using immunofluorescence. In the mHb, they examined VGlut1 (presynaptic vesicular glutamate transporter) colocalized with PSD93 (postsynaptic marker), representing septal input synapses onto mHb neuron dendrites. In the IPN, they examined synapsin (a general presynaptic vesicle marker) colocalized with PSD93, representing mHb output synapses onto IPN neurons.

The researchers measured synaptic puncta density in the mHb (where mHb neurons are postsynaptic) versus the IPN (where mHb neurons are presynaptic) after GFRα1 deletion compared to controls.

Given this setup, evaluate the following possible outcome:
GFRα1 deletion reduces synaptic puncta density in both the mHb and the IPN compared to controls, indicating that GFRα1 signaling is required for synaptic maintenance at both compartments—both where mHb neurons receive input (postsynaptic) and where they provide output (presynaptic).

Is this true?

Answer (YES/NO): YES